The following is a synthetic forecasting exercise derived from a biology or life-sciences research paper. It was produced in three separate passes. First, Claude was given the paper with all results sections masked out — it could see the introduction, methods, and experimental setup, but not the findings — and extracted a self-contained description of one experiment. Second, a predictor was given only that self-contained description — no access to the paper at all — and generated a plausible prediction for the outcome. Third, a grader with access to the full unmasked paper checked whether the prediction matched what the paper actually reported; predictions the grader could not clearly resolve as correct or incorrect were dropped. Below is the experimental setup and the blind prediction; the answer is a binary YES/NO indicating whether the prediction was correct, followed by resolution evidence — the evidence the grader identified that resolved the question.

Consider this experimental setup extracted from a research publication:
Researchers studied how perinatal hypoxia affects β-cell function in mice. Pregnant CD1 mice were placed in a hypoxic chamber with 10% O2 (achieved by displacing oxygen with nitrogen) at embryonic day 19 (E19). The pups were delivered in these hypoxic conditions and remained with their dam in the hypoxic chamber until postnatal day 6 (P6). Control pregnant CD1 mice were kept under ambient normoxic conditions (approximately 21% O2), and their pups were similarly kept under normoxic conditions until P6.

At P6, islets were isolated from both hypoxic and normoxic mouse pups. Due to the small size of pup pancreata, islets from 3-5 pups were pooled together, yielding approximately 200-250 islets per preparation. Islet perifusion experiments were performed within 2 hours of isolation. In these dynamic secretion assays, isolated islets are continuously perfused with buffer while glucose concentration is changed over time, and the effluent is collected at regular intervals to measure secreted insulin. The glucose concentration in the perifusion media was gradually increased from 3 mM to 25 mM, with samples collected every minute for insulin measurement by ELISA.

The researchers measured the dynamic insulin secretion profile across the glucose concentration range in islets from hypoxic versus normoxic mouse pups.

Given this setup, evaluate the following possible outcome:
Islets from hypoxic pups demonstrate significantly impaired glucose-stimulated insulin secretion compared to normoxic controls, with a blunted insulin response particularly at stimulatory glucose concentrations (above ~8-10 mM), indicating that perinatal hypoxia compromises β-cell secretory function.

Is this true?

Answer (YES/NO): NO